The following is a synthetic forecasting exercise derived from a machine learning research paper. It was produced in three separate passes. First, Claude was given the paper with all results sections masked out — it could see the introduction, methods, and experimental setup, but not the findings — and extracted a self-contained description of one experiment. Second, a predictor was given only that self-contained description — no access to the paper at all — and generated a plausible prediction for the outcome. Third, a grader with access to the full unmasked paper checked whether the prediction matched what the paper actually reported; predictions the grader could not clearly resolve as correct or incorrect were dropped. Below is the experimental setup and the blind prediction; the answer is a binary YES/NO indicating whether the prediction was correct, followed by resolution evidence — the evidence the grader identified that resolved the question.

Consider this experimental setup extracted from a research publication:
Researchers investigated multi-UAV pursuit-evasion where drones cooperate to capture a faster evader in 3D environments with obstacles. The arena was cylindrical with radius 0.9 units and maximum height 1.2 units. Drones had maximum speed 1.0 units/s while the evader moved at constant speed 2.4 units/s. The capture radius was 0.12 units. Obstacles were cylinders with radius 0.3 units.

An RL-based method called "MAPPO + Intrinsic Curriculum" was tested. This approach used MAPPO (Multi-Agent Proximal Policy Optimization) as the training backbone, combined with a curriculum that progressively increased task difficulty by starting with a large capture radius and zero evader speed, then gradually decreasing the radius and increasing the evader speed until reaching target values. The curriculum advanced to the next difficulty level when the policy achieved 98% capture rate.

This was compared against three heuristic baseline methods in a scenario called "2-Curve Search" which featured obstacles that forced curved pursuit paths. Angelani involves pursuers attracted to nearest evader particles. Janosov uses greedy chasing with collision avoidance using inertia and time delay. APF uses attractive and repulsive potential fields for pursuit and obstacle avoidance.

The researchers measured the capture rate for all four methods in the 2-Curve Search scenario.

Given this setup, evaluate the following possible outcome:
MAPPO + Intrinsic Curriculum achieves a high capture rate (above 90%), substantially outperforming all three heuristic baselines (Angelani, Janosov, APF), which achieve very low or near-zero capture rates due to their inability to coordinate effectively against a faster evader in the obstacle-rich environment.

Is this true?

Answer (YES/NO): NO